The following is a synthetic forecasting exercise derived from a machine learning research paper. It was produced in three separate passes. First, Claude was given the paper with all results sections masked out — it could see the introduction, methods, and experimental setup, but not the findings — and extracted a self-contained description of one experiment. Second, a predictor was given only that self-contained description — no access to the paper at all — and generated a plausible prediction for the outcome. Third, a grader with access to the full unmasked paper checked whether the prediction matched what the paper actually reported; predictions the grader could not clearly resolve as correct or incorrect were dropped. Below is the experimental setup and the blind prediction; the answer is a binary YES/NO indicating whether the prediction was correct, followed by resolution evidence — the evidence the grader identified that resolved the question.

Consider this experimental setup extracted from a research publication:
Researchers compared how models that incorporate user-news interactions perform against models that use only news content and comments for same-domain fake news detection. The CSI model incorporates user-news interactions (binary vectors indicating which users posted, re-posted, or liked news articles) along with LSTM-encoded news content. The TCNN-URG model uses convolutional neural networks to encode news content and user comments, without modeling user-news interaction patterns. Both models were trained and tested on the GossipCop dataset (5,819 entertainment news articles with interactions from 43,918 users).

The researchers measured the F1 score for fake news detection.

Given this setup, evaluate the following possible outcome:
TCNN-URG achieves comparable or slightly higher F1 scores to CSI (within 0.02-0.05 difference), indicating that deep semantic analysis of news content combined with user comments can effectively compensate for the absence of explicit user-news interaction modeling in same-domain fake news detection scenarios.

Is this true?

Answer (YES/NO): NO